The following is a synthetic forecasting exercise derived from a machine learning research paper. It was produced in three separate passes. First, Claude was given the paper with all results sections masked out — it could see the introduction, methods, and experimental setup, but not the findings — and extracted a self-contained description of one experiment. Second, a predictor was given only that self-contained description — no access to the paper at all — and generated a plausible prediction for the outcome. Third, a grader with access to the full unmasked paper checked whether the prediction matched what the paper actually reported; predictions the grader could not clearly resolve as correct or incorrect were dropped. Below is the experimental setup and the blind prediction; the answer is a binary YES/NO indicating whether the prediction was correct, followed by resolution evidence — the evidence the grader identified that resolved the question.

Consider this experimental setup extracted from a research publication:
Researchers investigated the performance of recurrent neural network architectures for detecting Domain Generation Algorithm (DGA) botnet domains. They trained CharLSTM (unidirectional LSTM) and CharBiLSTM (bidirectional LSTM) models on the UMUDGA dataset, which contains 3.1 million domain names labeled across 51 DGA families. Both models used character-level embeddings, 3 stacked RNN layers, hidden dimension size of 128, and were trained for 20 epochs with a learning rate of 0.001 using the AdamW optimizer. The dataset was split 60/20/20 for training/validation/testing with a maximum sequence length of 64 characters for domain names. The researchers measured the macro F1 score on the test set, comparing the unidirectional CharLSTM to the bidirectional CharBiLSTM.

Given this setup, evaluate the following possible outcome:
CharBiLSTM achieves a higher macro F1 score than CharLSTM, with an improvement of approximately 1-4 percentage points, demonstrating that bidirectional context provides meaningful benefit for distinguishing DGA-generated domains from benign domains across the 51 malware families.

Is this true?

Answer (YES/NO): NO